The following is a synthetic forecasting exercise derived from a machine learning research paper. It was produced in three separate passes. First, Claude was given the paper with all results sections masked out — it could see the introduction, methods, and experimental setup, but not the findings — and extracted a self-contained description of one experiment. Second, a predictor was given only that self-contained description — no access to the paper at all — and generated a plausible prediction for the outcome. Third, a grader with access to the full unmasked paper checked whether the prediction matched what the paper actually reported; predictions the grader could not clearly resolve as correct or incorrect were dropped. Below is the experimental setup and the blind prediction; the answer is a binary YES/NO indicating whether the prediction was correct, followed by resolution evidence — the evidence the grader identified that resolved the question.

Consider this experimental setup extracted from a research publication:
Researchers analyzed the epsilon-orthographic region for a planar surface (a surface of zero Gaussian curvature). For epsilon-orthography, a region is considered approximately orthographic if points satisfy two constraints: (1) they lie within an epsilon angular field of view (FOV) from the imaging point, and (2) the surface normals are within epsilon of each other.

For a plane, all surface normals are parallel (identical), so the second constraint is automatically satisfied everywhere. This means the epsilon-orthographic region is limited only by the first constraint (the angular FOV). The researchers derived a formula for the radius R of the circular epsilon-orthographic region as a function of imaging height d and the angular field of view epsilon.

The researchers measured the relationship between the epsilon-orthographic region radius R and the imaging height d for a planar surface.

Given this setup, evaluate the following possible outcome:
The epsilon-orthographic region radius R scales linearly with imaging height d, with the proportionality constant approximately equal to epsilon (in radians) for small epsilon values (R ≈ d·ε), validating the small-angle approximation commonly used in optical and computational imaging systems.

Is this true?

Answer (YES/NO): NO